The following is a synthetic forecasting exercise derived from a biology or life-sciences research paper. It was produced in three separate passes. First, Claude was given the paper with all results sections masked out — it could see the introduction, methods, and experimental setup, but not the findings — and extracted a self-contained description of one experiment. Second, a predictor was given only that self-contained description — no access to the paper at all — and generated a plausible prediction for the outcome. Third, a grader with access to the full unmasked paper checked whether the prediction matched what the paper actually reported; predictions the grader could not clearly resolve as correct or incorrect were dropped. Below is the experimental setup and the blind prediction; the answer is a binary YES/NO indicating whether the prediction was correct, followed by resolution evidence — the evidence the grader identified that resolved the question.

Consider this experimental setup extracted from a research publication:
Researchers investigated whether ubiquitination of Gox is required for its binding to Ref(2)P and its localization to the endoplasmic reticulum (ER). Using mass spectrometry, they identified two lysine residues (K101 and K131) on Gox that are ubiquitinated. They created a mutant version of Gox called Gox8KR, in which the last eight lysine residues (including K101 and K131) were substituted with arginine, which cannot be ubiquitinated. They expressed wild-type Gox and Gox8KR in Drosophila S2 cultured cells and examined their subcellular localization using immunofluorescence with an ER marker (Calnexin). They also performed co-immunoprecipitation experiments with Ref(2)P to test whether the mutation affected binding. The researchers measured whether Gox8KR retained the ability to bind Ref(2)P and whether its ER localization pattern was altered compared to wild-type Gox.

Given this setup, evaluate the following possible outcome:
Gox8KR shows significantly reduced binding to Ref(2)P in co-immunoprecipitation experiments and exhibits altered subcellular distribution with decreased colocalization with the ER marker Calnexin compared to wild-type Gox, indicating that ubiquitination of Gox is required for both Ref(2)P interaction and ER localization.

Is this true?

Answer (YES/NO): NO